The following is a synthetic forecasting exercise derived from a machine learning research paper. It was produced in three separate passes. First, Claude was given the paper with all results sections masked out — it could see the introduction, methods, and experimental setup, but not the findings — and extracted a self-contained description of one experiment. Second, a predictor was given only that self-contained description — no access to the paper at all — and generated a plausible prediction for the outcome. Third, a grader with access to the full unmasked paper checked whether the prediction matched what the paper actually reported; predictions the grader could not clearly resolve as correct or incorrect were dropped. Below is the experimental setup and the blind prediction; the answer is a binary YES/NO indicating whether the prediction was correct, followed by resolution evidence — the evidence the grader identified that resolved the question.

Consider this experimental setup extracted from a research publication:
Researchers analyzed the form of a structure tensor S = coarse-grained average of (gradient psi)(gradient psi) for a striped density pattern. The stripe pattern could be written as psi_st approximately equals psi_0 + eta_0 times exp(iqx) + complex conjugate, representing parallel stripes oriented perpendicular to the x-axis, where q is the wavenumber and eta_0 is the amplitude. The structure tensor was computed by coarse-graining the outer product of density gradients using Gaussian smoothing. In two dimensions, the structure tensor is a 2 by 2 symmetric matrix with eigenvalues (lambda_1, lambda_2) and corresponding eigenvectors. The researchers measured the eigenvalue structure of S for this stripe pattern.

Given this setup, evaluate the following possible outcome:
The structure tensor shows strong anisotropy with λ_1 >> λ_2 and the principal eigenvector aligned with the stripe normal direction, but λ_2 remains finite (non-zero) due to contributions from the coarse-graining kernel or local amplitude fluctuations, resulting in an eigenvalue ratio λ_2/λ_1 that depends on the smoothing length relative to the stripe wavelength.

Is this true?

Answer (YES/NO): NO